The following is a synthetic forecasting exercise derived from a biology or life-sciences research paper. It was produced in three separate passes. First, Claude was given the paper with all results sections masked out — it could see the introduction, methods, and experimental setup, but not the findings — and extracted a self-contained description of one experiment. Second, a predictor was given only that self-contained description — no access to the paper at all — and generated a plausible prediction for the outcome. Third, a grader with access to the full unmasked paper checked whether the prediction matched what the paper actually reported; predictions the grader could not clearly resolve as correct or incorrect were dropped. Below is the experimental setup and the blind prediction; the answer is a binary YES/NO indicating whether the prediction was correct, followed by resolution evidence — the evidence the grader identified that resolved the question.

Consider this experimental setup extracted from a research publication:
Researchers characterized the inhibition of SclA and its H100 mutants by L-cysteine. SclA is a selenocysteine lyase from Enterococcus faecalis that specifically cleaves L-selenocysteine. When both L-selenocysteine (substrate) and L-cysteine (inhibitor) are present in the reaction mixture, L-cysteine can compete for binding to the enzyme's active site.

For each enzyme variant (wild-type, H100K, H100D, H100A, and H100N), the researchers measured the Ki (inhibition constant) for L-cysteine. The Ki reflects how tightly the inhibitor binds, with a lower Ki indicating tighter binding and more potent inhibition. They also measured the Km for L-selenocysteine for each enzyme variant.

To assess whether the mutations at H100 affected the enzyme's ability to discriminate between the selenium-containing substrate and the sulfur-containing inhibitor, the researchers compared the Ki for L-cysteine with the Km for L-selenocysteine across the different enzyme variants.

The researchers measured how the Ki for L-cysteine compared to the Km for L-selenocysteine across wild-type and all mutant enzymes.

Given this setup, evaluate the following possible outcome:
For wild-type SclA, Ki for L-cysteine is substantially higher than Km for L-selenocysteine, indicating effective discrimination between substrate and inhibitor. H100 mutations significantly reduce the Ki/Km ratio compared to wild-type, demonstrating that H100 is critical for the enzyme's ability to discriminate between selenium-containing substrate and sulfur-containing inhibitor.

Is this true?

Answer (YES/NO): NO